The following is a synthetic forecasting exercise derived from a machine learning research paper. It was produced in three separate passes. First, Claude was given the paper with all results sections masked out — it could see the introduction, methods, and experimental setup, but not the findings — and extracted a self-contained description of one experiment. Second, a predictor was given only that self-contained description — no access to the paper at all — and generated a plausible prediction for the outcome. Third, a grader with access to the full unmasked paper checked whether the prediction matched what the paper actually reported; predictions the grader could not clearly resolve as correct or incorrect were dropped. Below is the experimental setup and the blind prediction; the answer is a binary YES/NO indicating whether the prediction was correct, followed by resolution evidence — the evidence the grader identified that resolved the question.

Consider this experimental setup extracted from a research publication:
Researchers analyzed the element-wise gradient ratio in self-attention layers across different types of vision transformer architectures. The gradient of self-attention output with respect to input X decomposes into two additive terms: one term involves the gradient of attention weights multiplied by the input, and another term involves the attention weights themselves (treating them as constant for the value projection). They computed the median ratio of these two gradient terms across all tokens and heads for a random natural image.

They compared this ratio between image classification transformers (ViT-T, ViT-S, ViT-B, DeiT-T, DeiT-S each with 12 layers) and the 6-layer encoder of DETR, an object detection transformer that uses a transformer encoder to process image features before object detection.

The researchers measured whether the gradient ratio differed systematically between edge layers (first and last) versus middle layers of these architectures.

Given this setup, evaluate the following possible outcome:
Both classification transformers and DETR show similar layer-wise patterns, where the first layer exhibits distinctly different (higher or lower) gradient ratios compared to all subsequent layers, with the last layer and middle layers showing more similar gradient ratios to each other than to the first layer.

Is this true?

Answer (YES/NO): NO